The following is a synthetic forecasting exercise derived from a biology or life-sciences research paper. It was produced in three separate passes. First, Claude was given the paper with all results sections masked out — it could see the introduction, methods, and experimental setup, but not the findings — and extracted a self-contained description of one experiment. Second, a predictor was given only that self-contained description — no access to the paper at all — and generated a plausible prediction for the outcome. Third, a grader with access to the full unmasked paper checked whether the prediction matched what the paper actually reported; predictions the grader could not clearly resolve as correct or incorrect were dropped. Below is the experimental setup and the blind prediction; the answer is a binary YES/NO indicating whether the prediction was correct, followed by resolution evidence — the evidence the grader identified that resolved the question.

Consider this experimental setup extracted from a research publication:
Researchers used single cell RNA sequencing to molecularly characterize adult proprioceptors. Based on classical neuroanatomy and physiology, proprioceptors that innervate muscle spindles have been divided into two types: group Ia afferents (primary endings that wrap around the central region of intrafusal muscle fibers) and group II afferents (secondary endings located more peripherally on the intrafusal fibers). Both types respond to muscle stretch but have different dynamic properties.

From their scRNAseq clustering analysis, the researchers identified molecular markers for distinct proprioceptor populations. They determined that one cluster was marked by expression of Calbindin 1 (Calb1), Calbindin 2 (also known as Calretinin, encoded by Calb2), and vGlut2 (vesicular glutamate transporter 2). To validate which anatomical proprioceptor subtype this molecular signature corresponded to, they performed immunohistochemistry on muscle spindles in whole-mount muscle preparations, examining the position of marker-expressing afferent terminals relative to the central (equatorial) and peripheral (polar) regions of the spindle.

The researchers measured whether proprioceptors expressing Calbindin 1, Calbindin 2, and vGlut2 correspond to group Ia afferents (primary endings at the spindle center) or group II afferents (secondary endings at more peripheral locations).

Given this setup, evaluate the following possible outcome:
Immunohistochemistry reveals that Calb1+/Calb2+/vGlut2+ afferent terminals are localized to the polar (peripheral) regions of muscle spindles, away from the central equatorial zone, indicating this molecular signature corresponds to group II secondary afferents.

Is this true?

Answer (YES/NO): NO